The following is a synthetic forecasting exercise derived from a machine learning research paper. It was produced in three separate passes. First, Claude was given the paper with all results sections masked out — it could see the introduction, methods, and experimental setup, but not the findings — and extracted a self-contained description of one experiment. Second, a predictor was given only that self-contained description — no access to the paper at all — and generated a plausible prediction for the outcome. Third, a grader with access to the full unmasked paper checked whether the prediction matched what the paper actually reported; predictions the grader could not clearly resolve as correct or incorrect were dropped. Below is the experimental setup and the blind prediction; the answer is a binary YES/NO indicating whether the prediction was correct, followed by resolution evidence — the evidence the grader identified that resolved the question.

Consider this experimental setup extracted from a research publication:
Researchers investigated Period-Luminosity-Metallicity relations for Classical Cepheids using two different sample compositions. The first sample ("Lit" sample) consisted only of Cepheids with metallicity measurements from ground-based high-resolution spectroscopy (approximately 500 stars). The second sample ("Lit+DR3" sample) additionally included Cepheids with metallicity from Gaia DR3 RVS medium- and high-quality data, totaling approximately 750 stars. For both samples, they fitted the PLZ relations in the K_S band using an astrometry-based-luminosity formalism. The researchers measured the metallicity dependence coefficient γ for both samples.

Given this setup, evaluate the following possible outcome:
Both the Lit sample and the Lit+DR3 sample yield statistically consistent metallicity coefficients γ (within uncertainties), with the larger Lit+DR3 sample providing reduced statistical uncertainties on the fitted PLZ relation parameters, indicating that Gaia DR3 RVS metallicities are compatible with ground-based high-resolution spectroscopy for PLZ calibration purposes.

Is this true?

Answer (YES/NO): YES